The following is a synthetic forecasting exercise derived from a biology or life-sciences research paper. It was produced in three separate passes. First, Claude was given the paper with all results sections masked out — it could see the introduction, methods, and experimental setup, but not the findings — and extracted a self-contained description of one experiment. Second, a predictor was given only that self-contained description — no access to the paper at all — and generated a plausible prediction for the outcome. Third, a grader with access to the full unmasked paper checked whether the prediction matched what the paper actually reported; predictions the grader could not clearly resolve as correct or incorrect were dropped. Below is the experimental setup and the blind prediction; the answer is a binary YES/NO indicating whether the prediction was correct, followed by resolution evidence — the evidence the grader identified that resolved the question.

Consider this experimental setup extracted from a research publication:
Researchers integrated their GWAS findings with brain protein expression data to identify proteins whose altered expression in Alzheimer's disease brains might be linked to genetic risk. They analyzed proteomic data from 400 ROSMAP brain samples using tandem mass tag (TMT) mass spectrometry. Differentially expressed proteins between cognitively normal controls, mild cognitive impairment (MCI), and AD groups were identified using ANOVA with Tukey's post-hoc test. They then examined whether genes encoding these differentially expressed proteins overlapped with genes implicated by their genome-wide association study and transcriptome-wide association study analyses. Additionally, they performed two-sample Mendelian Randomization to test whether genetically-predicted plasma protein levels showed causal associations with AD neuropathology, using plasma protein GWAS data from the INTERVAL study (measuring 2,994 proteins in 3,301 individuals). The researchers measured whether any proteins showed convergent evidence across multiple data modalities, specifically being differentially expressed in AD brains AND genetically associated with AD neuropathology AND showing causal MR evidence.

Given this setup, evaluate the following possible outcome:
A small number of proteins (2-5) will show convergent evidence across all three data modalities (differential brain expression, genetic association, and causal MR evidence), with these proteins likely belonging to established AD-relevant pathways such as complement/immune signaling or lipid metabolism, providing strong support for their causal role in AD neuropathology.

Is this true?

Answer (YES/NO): YES